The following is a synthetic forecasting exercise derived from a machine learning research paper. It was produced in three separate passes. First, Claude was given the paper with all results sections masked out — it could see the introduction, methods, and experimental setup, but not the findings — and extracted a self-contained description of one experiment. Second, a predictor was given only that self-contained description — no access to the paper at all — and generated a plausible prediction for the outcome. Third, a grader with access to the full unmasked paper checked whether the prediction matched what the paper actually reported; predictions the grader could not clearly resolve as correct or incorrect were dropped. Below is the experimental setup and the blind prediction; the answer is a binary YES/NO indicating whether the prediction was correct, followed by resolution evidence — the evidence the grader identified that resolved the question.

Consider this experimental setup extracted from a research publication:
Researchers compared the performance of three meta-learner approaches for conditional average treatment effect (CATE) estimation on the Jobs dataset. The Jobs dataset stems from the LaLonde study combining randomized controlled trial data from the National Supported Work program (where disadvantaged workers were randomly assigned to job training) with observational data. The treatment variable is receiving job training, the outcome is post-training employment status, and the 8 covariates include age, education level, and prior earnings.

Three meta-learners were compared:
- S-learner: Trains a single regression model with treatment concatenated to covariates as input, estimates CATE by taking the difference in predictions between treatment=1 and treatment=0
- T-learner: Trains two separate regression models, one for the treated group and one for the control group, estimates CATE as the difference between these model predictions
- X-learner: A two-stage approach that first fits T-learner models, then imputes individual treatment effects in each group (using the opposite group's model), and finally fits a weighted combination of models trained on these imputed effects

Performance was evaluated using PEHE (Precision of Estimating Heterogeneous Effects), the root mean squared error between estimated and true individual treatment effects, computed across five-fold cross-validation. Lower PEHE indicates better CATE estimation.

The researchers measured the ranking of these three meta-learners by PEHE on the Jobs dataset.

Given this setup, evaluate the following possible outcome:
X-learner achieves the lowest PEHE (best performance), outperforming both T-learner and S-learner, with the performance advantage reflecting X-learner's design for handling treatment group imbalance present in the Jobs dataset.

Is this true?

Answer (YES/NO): NO